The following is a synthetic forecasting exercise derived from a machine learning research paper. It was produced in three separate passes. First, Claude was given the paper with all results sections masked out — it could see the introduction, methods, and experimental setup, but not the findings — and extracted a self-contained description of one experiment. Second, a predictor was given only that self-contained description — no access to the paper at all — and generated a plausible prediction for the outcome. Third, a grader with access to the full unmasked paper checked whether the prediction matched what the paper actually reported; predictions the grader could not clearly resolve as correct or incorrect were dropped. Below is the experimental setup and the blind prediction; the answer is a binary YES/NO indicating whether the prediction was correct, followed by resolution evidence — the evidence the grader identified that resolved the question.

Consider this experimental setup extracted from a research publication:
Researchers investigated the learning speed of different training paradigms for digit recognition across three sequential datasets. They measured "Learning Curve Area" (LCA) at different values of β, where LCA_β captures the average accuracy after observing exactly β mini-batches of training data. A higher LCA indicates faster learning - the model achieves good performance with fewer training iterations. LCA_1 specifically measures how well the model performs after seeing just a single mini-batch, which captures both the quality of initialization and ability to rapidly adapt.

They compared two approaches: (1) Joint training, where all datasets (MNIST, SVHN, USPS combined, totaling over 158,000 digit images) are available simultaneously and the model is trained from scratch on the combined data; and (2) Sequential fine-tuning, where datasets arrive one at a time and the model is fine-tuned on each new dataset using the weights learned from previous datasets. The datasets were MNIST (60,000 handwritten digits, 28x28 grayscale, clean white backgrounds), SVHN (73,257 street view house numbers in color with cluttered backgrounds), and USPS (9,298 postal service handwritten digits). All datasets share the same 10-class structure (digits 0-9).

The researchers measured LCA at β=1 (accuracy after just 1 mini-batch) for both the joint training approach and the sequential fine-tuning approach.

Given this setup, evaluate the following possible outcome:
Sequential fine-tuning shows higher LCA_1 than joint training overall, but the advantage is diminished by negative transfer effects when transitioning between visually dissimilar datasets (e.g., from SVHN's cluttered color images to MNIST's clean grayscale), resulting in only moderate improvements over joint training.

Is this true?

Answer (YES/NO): NO